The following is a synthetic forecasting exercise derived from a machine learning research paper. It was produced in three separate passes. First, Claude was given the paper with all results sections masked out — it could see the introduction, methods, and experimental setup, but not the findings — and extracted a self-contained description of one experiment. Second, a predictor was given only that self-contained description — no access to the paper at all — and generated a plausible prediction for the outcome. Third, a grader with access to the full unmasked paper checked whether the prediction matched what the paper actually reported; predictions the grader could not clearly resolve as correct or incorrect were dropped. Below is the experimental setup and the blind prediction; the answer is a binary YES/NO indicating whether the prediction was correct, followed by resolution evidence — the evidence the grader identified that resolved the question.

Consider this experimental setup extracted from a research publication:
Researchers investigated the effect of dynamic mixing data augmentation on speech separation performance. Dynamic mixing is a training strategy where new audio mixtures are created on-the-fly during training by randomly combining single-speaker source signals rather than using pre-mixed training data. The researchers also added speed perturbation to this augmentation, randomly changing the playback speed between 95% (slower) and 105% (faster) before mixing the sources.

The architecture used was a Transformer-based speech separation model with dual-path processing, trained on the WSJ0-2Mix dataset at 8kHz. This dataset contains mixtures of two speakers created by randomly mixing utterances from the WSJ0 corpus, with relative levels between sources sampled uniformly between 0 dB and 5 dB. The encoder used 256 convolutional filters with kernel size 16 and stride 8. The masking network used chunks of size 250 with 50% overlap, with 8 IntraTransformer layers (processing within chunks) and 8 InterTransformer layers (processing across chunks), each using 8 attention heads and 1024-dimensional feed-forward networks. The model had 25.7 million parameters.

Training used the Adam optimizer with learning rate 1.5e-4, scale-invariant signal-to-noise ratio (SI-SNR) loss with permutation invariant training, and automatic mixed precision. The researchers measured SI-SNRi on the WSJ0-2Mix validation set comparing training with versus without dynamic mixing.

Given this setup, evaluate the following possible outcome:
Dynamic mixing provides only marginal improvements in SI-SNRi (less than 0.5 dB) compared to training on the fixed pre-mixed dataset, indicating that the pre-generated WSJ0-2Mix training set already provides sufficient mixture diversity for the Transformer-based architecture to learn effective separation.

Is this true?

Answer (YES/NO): NO